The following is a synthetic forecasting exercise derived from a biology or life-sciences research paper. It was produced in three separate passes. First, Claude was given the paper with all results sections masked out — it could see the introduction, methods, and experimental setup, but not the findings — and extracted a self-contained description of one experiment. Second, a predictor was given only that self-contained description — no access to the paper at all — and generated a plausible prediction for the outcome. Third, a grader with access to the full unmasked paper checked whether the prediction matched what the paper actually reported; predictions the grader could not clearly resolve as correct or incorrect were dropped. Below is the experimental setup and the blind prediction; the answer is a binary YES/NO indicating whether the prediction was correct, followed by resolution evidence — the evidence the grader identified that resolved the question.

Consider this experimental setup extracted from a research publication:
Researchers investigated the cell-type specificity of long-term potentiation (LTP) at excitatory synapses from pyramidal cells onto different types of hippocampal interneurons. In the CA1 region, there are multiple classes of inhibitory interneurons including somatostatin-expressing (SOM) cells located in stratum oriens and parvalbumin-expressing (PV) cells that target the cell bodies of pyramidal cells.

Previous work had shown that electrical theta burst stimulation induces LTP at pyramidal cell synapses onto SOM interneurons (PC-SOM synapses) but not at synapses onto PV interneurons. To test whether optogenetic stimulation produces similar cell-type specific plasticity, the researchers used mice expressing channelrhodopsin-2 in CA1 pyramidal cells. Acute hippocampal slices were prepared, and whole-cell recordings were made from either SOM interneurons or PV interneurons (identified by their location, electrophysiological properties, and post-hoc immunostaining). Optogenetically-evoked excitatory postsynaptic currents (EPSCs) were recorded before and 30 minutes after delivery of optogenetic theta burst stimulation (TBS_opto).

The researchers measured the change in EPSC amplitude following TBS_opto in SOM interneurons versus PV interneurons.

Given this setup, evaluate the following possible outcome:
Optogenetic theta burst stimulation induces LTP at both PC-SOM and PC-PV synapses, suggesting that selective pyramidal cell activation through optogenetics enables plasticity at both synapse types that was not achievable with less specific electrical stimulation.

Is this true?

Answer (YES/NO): NO